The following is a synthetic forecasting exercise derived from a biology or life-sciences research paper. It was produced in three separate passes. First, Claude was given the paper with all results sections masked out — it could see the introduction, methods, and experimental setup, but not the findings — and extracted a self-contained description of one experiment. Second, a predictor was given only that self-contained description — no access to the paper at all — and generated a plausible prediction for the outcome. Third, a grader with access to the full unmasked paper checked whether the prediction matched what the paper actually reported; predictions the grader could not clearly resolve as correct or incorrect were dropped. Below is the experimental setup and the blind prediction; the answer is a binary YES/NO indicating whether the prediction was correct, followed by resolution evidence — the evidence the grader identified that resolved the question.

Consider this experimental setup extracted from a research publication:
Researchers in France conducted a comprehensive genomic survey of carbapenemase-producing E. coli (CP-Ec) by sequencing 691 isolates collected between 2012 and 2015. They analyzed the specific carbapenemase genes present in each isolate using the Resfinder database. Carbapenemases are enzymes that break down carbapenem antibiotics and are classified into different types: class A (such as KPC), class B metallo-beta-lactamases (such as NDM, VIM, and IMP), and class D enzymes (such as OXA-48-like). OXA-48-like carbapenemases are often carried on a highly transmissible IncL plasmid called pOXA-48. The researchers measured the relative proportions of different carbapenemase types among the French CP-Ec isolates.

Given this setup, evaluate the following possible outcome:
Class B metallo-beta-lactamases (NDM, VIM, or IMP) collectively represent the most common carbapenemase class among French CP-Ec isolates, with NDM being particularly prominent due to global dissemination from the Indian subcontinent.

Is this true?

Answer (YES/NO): NO